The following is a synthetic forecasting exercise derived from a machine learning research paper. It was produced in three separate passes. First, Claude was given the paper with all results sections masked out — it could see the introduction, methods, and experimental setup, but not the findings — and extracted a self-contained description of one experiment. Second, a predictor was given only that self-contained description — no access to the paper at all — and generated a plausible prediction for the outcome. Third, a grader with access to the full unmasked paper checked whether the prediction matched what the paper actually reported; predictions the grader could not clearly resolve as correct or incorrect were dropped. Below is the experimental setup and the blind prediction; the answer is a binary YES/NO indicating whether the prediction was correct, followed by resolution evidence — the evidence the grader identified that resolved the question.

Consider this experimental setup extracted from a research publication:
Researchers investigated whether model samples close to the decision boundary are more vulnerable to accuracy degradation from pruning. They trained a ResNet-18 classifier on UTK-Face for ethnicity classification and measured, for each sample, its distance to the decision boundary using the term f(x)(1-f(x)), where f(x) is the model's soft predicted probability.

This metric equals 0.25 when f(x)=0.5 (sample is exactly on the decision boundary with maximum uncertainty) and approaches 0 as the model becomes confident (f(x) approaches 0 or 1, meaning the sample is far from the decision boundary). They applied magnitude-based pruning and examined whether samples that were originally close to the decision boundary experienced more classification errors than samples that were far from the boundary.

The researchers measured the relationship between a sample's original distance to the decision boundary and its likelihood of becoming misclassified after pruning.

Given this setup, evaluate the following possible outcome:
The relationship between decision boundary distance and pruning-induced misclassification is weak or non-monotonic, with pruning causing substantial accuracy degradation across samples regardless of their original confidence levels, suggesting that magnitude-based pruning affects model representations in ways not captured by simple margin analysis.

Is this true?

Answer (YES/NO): NO